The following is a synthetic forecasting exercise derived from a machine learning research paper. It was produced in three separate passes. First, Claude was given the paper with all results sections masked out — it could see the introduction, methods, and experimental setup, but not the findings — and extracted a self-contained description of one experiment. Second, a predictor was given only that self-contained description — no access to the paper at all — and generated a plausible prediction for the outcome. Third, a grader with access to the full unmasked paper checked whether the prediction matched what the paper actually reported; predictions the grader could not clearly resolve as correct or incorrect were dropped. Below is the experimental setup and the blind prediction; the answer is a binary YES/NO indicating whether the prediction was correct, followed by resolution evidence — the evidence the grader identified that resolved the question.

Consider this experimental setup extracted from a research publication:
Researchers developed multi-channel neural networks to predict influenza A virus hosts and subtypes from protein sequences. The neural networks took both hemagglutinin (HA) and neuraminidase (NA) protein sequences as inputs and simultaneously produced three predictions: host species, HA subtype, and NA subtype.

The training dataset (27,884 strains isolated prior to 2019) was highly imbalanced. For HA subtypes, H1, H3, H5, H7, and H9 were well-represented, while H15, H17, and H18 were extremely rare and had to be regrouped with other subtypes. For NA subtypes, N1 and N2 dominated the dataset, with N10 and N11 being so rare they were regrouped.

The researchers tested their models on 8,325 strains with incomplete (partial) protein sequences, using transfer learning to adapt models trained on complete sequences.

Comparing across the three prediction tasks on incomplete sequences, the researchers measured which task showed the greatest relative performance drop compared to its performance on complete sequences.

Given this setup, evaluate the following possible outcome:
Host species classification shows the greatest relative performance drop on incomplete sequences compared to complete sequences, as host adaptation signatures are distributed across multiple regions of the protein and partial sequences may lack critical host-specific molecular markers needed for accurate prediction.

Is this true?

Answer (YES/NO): YES